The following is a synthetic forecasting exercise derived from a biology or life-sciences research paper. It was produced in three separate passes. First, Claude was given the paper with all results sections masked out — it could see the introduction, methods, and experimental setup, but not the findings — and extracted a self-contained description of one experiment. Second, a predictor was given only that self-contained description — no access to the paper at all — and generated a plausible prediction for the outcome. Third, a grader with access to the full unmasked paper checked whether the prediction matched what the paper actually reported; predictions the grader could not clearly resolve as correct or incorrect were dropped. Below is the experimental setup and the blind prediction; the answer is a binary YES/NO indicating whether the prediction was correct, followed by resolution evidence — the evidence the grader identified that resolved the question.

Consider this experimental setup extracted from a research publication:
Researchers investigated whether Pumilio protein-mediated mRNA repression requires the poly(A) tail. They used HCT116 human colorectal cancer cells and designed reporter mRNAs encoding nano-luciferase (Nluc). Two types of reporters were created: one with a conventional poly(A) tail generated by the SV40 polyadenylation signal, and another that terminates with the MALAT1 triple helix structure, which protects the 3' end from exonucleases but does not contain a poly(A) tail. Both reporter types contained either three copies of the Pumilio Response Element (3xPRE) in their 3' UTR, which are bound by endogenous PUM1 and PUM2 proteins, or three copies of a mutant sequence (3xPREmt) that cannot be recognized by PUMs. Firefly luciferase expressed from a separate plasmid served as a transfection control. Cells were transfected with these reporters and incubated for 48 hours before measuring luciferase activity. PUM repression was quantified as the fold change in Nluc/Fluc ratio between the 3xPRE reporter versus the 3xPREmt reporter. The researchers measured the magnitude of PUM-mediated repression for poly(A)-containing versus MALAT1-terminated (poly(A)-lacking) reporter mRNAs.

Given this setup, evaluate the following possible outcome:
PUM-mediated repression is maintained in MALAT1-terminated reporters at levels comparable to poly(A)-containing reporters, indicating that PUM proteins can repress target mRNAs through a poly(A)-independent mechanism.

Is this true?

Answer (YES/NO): NO